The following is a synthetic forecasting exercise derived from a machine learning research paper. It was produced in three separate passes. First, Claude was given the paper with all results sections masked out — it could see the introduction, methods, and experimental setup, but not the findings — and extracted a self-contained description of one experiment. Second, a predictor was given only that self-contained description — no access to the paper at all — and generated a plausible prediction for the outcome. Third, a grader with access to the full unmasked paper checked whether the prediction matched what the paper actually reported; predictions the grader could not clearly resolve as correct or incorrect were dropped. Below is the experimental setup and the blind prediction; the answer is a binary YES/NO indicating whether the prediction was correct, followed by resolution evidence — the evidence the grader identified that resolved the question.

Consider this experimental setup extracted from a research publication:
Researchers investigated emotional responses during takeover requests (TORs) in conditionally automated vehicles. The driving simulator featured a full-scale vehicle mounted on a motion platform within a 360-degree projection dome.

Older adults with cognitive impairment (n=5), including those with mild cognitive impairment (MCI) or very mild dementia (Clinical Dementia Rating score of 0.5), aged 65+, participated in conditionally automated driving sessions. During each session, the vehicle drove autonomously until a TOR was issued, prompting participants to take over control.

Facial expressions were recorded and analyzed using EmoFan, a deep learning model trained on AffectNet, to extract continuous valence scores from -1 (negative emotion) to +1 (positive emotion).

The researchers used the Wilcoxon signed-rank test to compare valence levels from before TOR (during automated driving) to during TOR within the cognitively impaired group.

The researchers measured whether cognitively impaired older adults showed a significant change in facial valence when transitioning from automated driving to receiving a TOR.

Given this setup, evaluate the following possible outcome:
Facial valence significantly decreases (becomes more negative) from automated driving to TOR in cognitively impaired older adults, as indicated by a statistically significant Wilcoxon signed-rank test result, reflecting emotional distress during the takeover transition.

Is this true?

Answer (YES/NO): NO